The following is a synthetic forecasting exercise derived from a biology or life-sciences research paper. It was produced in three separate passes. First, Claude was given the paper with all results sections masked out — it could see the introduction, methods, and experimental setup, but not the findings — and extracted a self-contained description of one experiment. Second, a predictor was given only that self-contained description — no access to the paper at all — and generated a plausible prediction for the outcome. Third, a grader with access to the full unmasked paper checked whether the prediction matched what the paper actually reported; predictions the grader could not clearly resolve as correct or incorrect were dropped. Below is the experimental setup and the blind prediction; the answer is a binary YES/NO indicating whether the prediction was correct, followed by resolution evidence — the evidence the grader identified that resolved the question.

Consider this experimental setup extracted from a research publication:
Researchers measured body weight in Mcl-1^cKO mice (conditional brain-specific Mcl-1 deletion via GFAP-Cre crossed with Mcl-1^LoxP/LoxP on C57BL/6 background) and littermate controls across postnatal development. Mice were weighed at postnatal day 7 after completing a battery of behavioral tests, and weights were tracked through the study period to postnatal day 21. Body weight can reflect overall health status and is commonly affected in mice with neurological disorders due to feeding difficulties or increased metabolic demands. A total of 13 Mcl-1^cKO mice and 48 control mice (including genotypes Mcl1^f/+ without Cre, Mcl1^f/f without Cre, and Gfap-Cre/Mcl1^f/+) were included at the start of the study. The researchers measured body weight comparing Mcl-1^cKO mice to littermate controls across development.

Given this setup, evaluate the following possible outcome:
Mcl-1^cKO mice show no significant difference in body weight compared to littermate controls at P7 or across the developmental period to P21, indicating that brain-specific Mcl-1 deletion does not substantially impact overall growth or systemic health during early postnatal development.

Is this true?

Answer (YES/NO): NO